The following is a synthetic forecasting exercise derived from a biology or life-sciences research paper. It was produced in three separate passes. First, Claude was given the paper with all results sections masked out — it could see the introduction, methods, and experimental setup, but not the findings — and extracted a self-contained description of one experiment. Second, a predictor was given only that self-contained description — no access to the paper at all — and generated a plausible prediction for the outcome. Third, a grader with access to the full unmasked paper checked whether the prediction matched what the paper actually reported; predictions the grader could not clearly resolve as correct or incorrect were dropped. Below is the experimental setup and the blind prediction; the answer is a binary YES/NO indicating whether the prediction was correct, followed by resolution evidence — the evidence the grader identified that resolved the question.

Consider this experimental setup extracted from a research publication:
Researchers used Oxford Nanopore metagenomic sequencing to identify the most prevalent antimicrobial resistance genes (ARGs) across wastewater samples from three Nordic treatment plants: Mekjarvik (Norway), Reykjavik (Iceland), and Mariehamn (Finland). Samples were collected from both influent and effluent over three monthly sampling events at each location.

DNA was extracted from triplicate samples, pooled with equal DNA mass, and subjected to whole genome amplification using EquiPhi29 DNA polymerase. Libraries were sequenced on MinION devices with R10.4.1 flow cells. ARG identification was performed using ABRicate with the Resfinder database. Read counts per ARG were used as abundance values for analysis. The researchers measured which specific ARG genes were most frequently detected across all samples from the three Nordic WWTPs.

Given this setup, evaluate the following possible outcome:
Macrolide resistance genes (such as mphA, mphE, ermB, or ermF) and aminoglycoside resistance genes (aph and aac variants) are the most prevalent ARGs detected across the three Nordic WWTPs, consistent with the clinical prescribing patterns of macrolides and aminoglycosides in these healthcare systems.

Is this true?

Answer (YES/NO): NO